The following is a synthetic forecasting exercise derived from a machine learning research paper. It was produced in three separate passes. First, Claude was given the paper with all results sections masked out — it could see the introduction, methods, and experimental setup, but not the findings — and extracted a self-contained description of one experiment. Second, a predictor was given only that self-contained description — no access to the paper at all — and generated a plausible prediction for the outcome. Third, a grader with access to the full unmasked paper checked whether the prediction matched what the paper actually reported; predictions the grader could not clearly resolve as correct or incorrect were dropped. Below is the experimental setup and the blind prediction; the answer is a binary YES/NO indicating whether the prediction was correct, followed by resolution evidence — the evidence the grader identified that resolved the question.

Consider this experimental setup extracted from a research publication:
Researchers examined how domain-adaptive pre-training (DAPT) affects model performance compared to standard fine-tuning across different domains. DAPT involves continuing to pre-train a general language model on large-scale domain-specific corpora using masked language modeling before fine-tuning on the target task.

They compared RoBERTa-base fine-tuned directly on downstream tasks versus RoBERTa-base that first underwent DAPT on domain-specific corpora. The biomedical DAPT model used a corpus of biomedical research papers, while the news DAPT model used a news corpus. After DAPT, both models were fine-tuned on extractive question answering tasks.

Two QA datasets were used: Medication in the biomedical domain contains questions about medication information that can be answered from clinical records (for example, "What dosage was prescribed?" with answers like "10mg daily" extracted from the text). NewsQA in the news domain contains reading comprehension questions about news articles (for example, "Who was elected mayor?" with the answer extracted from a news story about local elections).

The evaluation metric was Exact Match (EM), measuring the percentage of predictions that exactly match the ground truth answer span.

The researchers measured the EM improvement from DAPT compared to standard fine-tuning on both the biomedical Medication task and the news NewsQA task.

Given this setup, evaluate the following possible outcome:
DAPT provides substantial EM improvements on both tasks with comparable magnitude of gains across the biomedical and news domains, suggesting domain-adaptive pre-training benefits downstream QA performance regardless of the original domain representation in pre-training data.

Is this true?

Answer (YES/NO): NO